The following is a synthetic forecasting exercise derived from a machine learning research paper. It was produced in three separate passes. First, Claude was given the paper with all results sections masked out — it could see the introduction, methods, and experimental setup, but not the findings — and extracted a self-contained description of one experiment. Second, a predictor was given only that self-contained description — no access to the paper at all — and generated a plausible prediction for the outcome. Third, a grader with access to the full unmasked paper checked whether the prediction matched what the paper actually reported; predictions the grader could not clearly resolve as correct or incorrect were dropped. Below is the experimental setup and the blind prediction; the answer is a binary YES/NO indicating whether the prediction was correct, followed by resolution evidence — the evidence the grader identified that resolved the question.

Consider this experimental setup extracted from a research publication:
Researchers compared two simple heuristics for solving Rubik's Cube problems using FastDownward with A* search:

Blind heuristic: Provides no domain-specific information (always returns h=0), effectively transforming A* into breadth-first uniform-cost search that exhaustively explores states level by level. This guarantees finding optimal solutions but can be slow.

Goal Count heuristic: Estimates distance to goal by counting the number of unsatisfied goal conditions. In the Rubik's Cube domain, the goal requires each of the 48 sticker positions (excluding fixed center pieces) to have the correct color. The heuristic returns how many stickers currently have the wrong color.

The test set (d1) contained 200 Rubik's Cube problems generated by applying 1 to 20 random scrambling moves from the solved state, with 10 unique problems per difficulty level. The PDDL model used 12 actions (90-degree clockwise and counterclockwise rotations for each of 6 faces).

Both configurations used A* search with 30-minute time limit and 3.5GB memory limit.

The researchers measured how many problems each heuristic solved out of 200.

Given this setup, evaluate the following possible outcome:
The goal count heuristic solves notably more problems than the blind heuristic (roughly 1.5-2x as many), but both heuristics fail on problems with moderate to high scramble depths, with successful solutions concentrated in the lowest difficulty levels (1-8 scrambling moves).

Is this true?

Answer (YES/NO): NO